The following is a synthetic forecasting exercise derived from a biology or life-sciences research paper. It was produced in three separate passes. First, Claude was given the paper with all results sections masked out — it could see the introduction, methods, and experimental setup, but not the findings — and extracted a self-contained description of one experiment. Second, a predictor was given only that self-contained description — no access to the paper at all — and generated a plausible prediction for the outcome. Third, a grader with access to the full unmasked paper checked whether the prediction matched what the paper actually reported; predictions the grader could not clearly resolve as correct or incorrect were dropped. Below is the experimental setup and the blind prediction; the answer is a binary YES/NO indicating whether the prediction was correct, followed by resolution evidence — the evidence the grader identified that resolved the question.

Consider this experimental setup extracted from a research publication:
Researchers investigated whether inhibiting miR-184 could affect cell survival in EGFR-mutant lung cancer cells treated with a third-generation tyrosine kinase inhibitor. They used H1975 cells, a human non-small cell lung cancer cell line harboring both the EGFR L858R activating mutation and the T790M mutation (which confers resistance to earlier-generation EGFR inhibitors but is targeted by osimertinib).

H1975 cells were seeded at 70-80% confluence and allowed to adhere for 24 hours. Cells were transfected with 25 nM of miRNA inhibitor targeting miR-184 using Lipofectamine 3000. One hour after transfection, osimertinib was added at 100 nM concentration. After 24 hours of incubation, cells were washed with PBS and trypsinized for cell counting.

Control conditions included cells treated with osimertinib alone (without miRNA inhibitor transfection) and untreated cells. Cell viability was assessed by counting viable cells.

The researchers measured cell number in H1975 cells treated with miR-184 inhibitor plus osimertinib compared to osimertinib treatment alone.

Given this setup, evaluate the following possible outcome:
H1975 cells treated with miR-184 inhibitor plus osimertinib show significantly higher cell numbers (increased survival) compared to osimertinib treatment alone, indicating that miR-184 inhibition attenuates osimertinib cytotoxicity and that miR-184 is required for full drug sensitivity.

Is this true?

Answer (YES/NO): YES